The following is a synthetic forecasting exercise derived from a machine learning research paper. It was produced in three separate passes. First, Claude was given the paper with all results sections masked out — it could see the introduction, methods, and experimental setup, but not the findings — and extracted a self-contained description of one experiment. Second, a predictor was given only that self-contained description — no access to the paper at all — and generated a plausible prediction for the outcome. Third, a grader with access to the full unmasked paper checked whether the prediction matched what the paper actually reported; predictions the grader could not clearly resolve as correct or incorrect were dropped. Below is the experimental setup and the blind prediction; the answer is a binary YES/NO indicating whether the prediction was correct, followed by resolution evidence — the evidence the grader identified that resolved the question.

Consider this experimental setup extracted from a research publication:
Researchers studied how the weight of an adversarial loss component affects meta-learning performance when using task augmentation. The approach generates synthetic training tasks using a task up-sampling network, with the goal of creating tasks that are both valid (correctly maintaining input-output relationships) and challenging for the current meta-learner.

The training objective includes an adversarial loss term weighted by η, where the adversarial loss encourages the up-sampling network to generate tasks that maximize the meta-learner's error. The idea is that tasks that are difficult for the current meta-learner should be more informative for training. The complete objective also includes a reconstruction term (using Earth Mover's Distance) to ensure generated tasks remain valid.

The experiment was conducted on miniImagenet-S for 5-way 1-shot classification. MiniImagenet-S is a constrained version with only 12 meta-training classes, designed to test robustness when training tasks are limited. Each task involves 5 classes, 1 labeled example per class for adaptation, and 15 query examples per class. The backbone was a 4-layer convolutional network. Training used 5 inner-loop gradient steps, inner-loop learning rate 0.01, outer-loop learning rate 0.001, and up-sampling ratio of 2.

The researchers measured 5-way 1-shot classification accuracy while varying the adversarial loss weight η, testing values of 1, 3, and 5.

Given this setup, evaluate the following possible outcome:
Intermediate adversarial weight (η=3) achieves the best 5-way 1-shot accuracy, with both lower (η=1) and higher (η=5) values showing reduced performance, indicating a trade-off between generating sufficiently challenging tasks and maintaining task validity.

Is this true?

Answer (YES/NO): YES